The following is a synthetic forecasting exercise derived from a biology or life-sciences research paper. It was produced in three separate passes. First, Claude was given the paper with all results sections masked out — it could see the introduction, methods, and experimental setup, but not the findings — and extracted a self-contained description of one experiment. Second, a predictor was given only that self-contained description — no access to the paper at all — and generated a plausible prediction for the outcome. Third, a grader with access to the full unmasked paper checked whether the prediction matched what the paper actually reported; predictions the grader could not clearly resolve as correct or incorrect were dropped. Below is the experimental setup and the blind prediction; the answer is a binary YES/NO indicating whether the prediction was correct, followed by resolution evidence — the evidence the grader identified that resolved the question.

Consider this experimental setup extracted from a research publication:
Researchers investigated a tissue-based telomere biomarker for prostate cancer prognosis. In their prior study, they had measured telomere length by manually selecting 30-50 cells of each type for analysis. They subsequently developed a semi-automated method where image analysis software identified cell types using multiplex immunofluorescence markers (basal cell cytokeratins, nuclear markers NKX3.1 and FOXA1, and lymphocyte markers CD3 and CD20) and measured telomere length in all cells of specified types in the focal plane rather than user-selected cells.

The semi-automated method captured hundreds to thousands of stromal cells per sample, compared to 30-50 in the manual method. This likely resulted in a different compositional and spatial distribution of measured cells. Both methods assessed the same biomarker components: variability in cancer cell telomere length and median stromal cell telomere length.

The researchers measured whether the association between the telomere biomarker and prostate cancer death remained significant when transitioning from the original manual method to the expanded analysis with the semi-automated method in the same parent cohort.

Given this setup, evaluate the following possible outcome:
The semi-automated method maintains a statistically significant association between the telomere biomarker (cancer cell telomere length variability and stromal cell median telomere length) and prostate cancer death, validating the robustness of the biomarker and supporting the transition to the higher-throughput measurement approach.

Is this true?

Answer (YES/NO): YES